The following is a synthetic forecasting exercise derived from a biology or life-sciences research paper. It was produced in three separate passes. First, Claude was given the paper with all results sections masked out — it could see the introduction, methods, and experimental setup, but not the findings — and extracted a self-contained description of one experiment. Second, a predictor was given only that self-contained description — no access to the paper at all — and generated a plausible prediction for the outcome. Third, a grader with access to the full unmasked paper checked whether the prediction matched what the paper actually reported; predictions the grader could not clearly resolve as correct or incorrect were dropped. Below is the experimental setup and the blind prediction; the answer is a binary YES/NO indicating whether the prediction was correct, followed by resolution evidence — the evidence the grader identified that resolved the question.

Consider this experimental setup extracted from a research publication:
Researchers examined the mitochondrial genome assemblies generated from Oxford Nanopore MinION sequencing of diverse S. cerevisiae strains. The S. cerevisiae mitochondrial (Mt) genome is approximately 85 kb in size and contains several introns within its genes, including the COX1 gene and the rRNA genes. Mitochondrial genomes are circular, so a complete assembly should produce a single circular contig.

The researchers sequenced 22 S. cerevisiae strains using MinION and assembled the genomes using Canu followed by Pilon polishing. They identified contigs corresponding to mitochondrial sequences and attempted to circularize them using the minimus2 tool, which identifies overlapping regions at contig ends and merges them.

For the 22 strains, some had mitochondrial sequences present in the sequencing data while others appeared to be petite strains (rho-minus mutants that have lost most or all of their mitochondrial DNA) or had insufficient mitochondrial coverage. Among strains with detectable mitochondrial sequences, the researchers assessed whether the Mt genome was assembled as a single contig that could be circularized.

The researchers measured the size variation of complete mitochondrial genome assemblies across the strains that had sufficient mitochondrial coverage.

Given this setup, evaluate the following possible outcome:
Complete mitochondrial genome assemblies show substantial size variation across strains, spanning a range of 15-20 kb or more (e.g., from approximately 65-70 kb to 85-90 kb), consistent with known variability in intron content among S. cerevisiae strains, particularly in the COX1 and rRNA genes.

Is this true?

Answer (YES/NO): NO